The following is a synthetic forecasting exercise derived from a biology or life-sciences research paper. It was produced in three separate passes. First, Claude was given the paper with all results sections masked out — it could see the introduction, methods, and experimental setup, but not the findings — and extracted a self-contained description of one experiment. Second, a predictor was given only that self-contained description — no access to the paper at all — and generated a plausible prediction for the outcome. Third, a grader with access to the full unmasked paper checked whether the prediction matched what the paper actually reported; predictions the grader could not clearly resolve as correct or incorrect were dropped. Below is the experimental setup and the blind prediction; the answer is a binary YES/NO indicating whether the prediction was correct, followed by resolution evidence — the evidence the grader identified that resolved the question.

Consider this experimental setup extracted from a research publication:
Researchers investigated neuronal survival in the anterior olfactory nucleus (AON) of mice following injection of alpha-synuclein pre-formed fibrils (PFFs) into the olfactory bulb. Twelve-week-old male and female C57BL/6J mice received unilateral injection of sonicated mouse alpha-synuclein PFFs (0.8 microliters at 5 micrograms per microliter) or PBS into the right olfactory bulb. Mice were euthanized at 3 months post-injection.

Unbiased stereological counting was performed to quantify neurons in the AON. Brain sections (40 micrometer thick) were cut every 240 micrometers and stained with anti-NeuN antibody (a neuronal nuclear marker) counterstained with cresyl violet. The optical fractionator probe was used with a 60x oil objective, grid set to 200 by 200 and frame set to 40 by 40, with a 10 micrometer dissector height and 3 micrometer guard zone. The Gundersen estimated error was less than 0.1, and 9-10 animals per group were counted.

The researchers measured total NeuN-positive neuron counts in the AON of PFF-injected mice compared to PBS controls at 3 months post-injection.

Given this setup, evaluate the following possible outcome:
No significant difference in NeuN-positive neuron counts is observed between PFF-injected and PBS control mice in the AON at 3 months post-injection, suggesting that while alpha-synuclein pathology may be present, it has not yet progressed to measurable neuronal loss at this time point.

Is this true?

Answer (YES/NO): YES